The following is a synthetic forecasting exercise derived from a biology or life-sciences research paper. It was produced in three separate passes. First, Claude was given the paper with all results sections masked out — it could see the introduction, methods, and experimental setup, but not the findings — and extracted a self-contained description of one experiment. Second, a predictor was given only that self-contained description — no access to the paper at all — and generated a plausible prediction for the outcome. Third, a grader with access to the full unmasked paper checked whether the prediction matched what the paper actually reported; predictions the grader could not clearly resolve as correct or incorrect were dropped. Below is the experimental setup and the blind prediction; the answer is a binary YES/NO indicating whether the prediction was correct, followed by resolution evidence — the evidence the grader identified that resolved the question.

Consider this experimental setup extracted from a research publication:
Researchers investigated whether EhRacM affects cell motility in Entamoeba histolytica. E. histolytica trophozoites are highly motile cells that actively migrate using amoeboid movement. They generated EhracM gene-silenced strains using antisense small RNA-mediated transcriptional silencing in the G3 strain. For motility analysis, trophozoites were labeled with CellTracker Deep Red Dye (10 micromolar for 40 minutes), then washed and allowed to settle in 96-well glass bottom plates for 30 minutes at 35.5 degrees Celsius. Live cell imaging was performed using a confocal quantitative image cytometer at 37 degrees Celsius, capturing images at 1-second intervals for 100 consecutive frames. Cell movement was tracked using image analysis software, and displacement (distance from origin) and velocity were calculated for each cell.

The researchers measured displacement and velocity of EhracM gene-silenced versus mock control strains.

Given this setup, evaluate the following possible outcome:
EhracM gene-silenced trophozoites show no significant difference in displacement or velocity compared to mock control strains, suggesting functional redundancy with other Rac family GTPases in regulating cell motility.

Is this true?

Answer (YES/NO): NO